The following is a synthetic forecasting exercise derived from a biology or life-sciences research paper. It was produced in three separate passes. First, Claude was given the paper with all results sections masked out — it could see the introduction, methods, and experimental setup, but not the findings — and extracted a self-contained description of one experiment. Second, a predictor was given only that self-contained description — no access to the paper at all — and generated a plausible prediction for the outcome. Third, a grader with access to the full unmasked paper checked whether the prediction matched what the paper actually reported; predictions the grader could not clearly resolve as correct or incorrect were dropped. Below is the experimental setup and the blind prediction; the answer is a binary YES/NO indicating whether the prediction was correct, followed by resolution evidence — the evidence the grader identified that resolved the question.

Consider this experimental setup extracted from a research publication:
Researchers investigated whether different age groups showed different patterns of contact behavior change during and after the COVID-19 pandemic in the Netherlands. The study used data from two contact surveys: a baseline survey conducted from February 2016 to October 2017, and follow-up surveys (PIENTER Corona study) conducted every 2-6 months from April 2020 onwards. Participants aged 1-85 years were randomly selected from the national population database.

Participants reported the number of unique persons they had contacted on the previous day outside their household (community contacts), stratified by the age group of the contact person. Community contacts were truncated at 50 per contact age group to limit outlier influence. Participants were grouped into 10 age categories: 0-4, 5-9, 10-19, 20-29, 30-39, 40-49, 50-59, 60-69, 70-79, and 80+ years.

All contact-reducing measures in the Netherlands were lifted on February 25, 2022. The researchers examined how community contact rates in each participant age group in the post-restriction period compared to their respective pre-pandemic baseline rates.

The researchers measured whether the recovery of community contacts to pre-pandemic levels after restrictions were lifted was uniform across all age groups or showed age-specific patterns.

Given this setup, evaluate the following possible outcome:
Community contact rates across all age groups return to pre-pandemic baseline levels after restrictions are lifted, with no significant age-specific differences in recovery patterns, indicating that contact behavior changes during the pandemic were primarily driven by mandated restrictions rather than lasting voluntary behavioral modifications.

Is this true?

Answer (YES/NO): NO